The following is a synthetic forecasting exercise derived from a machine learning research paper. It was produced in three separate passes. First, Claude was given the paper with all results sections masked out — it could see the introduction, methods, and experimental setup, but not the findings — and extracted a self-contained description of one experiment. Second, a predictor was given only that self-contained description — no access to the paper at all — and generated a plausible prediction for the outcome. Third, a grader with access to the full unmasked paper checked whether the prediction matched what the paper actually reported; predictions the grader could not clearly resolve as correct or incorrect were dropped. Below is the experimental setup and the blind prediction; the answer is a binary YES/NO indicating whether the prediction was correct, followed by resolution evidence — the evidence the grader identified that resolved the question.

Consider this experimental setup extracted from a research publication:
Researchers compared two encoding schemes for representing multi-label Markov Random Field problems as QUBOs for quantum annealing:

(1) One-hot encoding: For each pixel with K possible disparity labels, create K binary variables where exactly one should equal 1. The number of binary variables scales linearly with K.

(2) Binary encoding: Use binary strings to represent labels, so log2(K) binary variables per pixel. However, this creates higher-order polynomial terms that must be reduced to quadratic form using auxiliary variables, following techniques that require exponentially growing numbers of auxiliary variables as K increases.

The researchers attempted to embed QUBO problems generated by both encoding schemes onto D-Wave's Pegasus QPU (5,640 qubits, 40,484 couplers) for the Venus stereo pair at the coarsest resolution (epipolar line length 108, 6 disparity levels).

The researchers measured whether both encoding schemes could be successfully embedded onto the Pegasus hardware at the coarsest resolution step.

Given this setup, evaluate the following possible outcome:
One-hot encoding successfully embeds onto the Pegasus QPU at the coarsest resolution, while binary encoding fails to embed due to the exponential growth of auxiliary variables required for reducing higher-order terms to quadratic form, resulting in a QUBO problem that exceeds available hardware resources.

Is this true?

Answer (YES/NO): YES